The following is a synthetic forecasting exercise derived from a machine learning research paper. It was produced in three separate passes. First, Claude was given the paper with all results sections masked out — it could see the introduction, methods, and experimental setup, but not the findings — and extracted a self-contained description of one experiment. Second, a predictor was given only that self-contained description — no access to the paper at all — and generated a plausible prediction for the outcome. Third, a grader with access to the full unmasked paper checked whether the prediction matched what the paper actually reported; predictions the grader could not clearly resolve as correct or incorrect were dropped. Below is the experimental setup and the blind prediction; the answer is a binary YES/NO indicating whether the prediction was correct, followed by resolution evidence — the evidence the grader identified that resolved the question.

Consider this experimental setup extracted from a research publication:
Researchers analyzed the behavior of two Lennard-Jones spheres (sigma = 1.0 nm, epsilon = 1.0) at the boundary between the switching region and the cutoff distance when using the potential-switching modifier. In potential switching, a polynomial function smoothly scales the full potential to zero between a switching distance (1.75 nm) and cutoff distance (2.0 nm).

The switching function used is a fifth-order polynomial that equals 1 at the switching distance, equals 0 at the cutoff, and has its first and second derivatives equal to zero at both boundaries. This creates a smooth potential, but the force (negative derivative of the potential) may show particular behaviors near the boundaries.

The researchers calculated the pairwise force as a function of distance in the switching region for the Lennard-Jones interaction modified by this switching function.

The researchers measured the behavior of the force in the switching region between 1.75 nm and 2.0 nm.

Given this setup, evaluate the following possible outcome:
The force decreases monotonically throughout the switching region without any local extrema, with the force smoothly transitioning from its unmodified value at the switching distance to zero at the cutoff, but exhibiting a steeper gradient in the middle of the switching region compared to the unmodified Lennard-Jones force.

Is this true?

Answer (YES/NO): NO